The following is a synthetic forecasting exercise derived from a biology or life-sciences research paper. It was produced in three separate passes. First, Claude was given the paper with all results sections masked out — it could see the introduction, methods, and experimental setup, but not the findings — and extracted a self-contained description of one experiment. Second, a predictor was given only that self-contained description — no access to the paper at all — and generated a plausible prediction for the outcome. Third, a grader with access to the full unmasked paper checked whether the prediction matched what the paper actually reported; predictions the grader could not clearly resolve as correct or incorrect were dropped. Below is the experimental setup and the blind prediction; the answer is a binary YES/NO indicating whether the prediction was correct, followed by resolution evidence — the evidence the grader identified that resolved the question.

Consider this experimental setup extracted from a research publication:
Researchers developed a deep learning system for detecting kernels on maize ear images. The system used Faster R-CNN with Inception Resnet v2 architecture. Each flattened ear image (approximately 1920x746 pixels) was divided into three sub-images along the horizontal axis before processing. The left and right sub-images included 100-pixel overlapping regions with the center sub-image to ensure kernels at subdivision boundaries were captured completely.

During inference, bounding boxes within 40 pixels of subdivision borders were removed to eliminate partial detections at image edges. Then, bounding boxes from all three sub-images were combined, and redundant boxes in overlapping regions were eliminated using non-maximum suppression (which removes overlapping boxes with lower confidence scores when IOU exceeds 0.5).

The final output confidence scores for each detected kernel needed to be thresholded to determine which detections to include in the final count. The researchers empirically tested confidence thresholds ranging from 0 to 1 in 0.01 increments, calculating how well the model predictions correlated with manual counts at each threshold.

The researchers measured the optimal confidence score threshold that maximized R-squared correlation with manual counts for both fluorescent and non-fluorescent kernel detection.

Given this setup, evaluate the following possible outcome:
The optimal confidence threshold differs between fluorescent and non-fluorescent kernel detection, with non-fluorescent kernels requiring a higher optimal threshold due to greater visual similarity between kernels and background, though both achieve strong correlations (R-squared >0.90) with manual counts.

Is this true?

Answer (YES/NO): NO